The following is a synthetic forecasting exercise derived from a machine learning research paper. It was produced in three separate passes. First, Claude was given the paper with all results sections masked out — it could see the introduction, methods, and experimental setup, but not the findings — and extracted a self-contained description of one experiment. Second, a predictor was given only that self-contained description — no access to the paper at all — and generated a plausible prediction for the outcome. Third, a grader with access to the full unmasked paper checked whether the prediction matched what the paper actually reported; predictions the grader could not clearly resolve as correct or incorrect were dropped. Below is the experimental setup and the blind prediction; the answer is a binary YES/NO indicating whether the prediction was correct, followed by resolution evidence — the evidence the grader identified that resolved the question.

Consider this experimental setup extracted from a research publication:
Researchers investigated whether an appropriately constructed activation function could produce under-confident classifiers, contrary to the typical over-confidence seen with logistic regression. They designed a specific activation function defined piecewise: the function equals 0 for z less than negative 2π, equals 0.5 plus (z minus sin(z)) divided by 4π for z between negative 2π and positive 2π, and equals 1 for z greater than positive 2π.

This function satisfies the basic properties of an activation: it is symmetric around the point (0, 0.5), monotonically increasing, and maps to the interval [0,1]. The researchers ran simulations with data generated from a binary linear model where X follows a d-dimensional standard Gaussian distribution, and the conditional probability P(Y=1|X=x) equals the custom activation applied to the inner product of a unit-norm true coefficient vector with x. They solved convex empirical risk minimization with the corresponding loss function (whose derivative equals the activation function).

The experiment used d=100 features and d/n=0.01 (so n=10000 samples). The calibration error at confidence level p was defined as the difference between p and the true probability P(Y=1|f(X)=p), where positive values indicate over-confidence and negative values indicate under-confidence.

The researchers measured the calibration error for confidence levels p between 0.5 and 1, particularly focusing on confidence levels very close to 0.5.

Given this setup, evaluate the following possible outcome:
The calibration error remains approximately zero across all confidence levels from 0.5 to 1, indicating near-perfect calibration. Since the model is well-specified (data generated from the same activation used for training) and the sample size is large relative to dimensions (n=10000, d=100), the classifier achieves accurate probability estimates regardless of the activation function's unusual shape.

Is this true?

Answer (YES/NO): NO